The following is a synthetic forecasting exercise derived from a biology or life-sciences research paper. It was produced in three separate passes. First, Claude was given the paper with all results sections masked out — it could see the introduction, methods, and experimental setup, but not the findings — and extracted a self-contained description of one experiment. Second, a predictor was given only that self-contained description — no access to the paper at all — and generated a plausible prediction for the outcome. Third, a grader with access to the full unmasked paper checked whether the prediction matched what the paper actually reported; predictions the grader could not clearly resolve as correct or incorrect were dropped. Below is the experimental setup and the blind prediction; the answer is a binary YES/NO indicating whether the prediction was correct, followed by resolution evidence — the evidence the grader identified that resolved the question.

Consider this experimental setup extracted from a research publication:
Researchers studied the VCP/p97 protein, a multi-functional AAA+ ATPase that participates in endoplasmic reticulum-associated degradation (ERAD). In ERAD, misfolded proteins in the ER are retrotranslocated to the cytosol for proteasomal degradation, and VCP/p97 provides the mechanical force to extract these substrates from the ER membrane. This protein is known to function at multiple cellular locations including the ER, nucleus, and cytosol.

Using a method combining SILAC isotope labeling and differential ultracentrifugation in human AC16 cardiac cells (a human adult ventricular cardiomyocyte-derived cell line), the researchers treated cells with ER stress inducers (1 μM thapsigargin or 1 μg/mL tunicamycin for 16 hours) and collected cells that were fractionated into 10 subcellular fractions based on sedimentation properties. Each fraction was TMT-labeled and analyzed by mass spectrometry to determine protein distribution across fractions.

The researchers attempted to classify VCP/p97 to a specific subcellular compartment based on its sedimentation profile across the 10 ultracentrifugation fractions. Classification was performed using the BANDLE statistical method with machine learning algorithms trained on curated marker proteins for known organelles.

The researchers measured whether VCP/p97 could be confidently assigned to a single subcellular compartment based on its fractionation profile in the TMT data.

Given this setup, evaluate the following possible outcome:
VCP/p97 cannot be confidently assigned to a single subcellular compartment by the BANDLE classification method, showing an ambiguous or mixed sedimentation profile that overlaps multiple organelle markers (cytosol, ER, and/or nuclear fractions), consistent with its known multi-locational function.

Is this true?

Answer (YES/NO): YES